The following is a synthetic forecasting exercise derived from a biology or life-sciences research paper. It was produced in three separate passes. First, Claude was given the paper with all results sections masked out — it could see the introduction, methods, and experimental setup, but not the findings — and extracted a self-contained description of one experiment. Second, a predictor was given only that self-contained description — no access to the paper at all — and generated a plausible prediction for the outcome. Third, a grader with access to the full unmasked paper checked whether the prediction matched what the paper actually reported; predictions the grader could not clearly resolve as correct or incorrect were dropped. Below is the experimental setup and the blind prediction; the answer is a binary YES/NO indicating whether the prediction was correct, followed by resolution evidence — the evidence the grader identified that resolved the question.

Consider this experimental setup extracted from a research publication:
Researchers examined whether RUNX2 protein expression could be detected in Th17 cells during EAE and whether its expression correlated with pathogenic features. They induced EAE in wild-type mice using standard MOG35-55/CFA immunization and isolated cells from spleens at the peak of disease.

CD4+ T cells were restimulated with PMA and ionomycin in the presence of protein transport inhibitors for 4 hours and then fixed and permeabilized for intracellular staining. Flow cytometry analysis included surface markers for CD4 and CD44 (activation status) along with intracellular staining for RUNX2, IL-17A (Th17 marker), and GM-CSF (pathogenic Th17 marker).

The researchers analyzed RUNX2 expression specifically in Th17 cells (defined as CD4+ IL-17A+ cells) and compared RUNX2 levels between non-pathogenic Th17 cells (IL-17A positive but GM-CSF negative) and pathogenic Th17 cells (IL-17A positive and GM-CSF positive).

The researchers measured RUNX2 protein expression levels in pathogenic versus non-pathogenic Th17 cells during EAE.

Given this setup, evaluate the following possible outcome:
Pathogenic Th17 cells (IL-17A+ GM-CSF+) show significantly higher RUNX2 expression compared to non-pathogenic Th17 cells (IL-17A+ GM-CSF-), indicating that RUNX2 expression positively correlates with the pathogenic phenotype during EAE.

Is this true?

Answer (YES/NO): YES